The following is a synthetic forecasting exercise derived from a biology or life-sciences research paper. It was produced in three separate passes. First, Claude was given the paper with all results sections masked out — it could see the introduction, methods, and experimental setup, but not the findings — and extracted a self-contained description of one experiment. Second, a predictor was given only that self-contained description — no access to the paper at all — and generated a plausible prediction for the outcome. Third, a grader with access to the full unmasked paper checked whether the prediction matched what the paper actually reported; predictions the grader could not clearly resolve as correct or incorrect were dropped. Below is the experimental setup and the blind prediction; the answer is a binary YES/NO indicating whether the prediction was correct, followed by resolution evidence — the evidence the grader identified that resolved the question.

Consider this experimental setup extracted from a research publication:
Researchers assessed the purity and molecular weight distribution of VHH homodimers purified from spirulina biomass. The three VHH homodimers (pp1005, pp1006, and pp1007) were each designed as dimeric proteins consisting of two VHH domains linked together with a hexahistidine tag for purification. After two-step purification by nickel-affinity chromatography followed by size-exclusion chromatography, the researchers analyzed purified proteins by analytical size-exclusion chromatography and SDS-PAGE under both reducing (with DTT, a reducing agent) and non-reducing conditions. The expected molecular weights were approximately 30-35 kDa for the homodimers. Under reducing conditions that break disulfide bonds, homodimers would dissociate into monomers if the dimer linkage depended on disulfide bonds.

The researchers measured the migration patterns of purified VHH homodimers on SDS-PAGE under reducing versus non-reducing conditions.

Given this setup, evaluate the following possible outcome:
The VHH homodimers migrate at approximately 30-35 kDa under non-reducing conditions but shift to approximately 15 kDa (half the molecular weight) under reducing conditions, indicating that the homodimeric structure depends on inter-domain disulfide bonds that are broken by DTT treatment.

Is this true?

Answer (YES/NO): NO